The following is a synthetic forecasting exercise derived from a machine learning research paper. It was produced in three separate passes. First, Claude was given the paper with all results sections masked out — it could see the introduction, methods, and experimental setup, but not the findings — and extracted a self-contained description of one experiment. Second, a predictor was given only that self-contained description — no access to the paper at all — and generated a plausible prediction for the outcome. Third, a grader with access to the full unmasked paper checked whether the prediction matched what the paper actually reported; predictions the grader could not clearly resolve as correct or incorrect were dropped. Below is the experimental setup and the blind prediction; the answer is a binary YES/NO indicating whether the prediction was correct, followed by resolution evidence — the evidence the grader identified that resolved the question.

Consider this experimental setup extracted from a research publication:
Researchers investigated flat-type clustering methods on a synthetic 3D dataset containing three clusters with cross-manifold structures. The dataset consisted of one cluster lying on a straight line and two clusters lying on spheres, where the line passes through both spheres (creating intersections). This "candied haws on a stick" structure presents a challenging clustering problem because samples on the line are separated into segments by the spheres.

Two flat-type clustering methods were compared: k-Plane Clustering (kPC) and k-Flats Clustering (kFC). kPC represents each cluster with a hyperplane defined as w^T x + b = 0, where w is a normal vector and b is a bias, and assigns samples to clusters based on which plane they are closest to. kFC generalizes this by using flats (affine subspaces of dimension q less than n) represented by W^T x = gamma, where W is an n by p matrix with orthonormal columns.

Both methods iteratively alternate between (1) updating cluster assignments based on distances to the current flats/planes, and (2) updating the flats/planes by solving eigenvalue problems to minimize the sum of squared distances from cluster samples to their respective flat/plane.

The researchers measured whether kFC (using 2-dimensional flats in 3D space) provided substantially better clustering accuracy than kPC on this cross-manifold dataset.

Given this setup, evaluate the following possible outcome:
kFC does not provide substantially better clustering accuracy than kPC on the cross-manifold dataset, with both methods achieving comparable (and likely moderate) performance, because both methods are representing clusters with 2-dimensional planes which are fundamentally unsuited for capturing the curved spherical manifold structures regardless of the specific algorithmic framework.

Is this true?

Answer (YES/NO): YES